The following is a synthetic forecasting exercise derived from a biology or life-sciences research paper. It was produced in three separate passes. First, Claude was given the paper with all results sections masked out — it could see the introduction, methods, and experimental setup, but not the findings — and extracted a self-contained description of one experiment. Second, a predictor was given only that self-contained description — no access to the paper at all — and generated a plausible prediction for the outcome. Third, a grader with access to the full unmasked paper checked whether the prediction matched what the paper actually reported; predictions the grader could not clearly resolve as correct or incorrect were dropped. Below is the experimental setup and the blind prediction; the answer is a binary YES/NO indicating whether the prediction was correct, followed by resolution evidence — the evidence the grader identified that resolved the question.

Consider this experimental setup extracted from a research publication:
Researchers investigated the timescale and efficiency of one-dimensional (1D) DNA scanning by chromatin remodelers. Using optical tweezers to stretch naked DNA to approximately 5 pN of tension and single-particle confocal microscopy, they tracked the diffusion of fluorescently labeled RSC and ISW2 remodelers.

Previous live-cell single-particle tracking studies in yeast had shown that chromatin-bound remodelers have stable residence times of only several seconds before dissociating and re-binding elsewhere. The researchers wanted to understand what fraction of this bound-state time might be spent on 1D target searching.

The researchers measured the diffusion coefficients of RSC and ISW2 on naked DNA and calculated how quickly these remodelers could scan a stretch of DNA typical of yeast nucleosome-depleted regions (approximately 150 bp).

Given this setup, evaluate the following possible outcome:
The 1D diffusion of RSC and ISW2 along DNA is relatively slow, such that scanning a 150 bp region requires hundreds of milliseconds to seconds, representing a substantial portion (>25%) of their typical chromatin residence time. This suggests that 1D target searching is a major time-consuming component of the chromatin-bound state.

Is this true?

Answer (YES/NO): NO